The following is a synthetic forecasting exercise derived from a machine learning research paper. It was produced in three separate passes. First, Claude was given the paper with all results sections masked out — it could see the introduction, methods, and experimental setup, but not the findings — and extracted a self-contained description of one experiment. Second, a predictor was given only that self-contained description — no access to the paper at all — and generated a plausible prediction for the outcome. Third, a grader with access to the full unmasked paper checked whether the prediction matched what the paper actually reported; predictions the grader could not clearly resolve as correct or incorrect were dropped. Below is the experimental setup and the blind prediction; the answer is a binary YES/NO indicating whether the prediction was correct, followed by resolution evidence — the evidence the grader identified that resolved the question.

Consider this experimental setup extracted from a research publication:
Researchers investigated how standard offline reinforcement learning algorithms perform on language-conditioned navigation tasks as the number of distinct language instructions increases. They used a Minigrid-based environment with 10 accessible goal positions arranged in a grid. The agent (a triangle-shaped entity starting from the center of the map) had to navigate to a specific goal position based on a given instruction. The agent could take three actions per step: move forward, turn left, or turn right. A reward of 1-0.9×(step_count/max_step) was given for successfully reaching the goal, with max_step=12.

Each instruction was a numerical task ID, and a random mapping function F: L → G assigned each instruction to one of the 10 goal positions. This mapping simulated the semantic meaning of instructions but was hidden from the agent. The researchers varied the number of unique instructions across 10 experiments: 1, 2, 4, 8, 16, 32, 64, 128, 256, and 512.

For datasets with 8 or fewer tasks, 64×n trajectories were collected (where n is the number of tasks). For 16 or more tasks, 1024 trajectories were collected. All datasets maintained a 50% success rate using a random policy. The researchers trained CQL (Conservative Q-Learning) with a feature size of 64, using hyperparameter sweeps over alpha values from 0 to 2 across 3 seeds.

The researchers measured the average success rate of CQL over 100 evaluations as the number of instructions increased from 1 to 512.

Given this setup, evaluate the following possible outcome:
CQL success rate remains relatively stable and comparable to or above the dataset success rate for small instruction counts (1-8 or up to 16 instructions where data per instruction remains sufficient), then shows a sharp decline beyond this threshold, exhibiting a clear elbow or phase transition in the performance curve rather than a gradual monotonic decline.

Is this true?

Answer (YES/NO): YES